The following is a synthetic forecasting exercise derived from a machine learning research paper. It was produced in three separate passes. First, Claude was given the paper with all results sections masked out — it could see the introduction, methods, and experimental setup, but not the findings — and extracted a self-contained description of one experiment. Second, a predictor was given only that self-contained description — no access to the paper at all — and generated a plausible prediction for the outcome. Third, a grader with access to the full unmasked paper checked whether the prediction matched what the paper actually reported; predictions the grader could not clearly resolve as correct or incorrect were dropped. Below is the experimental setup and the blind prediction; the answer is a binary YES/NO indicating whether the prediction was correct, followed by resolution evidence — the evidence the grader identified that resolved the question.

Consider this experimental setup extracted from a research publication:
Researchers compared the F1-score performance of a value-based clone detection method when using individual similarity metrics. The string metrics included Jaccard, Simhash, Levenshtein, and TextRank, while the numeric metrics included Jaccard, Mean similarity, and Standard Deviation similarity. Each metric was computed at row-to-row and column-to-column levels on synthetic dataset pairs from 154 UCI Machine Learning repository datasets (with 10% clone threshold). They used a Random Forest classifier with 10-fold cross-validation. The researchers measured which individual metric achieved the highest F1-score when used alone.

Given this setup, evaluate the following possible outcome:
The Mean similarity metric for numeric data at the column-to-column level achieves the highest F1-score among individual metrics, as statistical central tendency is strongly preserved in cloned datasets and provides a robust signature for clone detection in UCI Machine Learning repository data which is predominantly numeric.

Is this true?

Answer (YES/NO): NO